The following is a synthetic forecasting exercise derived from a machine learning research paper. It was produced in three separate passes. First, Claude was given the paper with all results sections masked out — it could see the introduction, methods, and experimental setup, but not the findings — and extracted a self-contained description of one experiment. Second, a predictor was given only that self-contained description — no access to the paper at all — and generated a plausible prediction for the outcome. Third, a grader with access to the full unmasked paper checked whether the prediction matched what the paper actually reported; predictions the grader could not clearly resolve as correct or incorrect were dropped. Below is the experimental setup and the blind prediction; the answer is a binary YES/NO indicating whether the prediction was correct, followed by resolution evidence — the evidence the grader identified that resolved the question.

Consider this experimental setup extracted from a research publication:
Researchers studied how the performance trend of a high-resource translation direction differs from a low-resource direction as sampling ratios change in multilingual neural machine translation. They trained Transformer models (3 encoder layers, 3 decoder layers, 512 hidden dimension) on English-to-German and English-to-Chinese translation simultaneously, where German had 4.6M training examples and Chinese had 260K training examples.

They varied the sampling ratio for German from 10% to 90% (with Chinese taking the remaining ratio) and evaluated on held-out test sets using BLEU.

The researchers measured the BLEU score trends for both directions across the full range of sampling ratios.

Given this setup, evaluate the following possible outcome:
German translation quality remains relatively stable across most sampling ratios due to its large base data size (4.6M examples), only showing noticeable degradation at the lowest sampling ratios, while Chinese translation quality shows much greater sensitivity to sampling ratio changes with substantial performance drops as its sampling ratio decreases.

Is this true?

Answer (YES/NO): NO